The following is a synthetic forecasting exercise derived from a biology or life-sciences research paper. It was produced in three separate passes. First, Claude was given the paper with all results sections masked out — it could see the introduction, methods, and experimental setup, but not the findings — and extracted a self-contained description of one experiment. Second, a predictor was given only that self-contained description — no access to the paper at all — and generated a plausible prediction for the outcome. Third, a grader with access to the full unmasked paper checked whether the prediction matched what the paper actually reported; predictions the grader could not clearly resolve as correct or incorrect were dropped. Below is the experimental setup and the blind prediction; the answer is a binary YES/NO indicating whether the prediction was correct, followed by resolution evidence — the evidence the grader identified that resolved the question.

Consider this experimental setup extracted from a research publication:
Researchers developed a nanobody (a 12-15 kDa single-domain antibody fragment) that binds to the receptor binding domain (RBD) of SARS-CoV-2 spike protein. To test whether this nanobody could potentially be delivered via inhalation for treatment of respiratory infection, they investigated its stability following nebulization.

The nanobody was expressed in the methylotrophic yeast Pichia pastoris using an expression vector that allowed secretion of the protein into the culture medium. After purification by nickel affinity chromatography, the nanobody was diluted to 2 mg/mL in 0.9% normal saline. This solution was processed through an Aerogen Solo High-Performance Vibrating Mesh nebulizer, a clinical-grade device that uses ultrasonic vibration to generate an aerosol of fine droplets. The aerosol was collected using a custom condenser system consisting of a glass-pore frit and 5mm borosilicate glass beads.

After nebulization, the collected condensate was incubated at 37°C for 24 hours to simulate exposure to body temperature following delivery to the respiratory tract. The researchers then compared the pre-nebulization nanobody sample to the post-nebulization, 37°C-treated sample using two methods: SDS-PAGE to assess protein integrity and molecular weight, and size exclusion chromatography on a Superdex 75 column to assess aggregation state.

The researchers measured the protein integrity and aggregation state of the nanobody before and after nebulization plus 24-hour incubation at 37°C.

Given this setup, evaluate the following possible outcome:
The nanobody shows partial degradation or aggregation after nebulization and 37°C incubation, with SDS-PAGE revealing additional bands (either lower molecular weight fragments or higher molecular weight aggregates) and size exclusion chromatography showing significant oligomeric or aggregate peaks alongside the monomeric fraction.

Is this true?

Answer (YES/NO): NO